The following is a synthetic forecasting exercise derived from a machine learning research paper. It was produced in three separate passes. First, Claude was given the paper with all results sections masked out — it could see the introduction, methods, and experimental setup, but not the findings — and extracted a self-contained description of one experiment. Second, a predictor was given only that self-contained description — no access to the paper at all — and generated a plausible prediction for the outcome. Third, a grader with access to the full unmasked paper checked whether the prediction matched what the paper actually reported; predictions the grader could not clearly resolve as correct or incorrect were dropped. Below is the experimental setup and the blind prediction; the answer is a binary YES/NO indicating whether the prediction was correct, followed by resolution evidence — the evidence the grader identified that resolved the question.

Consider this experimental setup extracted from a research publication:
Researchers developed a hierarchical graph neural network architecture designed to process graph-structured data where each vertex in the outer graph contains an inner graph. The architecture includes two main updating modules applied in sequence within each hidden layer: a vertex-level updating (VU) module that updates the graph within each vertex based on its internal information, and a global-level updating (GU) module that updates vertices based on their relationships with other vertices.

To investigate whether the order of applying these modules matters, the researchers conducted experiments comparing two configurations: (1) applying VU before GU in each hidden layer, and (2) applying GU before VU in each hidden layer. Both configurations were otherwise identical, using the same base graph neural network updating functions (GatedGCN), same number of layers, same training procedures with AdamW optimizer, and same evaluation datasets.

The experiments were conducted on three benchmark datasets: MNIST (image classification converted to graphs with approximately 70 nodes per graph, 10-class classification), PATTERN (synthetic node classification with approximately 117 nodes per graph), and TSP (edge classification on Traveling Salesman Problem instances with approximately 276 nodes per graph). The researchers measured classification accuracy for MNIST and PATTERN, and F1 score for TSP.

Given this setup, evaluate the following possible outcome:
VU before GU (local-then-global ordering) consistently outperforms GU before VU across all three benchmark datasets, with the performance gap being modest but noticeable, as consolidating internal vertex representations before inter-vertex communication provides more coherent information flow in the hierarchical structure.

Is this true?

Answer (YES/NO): NO